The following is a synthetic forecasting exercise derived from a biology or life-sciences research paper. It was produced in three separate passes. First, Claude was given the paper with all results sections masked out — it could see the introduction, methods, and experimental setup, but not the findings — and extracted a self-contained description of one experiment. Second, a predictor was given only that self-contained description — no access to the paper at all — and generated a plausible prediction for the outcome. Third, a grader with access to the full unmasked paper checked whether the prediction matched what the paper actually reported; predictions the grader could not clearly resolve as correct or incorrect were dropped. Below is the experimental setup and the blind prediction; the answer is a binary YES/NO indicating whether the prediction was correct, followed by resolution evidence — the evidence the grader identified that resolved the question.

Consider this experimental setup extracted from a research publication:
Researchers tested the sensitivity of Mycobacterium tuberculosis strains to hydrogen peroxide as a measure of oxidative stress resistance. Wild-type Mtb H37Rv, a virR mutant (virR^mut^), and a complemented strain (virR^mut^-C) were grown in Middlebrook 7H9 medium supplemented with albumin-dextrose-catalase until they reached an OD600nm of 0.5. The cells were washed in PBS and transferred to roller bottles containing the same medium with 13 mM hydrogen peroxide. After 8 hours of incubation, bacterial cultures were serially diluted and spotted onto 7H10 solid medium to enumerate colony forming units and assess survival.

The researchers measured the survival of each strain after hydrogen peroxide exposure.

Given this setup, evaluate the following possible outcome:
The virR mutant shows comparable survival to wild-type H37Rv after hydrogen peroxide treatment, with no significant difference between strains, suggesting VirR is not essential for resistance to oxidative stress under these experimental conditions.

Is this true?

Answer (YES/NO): NO